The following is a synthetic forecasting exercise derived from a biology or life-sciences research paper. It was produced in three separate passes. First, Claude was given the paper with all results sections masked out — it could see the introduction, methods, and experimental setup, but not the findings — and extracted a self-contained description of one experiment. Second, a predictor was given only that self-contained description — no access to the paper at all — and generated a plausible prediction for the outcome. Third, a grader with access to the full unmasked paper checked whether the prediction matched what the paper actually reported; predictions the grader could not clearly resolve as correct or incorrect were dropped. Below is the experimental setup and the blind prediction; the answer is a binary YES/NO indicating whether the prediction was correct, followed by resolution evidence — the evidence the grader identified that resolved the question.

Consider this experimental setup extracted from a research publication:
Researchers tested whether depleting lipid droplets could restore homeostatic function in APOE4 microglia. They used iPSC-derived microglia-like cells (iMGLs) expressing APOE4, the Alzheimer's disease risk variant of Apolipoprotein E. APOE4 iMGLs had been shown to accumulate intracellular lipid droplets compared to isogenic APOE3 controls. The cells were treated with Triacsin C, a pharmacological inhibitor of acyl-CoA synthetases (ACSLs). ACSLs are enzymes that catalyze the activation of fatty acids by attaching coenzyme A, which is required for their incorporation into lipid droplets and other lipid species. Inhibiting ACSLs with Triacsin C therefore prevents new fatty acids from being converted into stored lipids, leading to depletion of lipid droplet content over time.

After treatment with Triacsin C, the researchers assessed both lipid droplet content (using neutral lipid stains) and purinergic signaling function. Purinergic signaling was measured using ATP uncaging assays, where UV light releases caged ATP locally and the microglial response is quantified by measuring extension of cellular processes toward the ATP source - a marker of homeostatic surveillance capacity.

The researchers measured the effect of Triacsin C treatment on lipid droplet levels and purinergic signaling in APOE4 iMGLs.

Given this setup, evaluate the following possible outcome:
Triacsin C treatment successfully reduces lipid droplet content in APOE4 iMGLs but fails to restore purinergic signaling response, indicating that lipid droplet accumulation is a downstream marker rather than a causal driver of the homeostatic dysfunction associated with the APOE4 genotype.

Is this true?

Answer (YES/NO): NO